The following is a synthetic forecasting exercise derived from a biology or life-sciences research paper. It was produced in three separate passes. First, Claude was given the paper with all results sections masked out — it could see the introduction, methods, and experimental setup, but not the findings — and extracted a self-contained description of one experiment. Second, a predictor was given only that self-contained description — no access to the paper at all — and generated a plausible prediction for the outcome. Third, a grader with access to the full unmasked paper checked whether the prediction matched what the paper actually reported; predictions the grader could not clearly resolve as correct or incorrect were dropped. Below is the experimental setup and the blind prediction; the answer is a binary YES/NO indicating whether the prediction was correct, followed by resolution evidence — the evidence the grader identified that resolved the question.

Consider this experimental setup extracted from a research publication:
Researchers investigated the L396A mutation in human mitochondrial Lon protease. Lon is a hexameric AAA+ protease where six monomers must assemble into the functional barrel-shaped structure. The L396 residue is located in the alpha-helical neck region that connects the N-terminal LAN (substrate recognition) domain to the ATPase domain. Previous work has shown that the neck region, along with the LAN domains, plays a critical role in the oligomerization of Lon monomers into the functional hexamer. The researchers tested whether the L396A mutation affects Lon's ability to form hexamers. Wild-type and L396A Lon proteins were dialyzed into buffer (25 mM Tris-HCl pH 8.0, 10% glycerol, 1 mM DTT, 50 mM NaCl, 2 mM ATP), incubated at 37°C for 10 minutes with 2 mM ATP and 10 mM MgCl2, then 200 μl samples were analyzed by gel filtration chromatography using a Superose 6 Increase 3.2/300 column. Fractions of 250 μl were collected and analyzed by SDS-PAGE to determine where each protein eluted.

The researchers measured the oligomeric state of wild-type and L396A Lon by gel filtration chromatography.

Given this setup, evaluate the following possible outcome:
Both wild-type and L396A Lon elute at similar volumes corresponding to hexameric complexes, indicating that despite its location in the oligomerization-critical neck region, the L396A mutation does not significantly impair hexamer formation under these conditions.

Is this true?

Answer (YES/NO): NO